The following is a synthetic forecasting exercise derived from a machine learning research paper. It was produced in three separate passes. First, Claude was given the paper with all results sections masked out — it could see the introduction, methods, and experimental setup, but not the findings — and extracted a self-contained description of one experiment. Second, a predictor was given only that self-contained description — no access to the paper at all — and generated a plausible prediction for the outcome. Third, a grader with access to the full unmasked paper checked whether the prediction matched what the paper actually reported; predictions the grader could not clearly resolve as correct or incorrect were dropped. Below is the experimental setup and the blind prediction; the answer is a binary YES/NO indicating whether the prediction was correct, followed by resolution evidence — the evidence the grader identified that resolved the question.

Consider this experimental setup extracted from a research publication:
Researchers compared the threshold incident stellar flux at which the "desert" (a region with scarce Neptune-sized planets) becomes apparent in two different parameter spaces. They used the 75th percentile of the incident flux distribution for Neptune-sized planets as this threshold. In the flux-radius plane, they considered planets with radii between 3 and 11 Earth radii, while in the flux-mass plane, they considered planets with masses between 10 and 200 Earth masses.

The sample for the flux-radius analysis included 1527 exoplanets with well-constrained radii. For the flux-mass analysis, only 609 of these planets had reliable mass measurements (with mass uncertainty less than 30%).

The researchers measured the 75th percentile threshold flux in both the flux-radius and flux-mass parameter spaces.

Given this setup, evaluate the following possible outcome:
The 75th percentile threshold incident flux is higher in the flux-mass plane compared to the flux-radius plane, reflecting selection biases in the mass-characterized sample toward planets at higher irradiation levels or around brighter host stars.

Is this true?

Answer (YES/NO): NO